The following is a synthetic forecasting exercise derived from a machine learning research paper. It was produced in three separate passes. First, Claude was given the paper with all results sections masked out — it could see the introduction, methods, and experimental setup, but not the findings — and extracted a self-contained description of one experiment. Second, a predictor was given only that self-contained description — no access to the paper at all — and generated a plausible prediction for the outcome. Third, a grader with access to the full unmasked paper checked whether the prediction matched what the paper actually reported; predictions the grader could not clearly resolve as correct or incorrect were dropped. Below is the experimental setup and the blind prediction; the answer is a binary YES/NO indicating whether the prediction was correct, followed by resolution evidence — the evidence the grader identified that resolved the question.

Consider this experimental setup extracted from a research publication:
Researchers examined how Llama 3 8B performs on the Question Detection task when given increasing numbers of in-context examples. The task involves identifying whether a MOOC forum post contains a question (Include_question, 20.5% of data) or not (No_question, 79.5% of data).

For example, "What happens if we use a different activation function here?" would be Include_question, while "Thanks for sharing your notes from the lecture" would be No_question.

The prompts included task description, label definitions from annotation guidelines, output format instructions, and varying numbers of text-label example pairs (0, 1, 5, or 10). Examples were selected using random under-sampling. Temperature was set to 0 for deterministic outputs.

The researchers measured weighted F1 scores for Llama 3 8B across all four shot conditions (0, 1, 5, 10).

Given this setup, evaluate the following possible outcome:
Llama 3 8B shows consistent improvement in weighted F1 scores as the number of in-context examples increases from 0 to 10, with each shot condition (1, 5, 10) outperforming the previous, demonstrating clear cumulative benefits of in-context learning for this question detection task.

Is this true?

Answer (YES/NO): NO